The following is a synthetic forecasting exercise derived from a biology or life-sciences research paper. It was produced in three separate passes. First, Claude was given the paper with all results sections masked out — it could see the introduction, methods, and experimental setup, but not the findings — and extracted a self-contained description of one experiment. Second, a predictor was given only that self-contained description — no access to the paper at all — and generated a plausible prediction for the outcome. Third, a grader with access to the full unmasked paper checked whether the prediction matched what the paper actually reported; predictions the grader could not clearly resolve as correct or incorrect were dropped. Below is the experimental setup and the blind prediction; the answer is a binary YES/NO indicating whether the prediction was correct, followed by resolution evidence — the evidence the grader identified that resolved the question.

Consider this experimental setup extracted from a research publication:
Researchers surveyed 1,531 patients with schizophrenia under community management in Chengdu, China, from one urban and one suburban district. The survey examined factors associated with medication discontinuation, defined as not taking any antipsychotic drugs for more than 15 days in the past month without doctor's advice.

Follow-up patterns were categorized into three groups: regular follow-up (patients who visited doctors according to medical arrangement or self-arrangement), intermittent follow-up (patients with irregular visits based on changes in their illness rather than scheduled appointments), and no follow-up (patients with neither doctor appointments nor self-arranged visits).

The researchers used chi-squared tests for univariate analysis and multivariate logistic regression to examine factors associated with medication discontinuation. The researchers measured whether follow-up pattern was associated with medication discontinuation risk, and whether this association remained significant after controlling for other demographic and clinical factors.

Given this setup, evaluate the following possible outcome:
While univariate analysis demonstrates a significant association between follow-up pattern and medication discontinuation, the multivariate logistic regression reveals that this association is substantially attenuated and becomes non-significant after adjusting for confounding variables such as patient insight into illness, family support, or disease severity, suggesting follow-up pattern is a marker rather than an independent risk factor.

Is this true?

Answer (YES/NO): NO